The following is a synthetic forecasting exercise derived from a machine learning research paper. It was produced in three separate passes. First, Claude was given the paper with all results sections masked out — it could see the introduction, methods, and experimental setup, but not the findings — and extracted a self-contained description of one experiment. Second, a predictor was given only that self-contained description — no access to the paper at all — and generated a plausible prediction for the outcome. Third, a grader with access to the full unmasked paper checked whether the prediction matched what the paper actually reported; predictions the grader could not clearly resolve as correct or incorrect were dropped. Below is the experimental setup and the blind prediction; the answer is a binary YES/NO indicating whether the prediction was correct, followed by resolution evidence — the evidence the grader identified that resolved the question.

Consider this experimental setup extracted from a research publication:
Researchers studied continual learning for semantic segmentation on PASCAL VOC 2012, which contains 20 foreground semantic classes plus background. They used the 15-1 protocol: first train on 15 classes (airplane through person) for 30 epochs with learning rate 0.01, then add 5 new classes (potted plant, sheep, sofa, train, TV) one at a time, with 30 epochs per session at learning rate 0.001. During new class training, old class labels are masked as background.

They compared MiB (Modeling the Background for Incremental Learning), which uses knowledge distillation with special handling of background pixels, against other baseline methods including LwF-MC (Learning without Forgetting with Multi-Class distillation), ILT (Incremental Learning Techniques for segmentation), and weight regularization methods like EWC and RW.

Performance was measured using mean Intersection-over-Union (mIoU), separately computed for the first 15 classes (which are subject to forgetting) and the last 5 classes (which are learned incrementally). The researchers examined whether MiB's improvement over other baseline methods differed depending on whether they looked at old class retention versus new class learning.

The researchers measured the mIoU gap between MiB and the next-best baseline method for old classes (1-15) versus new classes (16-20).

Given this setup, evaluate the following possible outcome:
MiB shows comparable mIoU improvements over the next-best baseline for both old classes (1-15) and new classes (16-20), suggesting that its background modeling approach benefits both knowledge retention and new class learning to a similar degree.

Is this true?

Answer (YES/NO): NO